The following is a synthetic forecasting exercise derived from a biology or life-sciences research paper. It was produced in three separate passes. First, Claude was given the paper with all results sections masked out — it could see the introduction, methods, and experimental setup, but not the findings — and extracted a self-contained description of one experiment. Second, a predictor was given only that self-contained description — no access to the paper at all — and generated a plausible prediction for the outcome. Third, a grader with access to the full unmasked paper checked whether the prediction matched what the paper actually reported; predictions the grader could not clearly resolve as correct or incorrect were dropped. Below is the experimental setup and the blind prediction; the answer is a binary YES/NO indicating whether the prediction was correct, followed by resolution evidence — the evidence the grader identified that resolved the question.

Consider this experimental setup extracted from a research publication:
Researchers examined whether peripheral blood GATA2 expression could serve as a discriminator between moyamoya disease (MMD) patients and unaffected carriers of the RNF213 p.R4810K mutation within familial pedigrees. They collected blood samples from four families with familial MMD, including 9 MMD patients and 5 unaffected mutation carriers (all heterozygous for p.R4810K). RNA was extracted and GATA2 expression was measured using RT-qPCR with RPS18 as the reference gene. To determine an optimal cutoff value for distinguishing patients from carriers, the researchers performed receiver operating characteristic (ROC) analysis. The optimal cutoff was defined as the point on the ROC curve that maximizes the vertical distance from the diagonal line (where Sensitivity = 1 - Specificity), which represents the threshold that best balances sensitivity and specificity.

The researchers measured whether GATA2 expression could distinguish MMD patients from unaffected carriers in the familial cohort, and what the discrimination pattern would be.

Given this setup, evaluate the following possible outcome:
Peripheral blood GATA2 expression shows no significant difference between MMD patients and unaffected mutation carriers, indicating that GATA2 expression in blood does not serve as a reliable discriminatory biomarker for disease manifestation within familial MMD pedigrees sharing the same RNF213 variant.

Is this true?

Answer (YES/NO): NO